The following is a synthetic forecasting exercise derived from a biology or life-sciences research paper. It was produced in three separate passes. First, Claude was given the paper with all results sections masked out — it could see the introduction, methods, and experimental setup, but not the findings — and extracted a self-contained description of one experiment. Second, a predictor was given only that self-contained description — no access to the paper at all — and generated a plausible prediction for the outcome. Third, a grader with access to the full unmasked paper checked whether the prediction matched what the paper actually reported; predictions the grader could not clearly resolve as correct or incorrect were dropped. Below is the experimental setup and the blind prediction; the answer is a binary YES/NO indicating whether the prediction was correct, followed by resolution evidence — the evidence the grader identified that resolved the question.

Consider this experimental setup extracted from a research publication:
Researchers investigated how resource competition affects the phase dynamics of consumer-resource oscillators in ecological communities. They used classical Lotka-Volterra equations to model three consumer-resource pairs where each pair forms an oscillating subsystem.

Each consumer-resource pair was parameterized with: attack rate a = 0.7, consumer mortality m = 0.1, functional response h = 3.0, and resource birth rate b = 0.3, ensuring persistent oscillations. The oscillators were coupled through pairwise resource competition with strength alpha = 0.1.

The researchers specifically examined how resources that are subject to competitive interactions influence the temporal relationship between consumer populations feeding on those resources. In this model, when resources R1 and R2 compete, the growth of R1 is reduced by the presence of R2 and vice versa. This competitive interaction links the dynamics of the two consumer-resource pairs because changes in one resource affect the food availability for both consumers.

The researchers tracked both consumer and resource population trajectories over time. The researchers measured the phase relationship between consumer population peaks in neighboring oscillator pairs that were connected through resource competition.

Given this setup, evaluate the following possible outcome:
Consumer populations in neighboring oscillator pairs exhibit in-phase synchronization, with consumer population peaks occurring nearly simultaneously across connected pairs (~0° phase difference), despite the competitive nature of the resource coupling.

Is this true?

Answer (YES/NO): NO